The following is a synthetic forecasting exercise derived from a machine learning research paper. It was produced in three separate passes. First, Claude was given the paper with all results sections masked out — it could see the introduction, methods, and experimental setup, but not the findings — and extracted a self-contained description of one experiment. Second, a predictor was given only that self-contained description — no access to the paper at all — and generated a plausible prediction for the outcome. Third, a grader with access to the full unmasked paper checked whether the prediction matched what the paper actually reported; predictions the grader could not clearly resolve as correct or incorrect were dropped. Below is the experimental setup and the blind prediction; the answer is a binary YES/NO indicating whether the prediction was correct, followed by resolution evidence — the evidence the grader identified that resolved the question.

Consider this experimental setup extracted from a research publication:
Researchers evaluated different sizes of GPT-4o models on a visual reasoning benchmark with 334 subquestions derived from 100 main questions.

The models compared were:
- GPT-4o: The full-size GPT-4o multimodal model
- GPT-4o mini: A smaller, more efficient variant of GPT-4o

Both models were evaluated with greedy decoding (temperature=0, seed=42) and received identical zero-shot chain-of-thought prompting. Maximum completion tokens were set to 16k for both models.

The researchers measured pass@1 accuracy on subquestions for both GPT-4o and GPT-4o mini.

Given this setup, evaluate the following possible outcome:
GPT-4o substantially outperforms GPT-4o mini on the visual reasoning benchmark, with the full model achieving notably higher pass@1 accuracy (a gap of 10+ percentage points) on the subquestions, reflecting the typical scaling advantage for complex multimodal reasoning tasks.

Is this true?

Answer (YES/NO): NO